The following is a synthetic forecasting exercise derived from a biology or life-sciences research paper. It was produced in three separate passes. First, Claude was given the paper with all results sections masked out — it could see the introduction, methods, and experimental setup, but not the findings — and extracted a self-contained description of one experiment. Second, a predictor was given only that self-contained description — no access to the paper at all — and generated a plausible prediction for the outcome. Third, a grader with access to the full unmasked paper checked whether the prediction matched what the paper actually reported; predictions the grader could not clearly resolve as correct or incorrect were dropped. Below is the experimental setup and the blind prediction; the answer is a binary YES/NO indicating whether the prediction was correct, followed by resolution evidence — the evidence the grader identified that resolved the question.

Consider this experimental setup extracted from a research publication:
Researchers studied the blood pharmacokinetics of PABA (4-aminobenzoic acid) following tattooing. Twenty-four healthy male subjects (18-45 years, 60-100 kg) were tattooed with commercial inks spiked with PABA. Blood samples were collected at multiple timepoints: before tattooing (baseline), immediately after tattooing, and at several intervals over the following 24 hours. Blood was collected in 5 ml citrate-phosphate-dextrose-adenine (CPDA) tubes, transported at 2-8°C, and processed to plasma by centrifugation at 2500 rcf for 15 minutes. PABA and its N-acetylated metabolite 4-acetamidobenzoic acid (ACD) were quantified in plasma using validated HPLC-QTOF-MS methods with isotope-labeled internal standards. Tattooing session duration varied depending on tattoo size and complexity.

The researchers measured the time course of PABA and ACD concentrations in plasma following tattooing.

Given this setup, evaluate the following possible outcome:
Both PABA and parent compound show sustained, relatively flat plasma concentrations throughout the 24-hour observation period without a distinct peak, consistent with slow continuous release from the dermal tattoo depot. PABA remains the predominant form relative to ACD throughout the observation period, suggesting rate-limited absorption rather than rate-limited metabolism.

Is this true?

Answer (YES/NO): NO